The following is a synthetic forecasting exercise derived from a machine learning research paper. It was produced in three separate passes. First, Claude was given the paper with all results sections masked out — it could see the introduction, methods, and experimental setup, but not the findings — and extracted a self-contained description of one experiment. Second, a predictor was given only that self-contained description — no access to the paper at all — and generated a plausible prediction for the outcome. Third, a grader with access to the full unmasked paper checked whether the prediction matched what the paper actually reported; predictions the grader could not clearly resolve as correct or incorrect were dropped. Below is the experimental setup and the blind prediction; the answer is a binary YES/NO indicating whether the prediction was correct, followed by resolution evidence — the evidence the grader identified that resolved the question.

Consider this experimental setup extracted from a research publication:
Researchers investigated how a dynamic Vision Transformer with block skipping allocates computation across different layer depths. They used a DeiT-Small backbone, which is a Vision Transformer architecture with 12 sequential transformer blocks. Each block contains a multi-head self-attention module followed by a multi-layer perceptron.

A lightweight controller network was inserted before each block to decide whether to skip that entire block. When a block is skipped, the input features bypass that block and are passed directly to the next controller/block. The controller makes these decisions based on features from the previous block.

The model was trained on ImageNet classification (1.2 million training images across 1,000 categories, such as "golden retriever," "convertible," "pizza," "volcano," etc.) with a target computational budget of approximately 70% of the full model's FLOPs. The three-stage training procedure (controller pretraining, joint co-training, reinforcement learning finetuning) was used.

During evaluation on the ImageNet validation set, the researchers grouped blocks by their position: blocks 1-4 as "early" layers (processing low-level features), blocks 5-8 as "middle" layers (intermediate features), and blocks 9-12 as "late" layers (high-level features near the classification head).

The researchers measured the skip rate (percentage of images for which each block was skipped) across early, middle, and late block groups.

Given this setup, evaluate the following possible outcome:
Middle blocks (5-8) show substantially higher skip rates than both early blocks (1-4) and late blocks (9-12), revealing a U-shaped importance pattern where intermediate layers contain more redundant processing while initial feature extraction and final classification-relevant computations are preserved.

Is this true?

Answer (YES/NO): NO